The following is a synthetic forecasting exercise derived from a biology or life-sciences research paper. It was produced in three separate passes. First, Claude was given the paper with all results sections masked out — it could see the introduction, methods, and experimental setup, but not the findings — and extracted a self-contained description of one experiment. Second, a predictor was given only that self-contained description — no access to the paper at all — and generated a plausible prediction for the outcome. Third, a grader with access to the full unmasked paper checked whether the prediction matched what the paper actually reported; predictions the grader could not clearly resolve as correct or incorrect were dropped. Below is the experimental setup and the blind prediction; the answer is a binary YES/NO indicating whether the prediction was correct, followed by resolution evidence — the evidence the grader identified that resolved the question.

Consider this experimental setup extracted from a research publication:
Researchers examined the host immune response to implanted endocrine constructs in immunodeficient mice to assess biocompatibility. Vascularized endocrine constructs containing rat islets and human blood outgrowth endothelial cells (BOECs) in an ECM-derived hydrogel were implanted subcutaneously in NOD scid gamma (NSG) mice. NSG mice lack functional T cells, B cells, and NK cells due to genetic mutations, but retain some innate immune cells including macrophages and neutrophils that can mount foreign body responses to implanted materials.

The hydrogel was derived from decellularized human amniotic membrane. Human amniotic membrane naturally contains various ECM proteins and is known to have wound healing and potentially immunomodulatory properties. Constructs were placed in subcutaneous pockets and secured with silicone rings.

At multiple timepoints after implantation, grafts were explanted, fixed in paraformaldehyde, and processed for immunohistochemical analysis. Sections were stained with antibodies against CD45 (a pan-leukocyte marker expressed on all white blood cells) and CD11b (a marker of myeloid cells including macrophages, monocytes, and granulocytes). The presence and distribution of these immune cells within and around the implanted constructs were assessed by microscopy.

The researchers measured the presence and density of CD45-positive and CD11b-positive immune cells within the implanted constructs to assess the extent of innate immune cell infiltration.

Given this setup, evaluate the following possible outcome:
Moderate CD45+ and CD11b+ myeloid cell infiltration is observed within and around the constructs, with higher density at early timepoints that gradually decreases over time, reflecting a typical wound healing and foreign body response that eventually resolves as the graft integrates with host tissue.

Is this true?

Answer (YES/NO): NO